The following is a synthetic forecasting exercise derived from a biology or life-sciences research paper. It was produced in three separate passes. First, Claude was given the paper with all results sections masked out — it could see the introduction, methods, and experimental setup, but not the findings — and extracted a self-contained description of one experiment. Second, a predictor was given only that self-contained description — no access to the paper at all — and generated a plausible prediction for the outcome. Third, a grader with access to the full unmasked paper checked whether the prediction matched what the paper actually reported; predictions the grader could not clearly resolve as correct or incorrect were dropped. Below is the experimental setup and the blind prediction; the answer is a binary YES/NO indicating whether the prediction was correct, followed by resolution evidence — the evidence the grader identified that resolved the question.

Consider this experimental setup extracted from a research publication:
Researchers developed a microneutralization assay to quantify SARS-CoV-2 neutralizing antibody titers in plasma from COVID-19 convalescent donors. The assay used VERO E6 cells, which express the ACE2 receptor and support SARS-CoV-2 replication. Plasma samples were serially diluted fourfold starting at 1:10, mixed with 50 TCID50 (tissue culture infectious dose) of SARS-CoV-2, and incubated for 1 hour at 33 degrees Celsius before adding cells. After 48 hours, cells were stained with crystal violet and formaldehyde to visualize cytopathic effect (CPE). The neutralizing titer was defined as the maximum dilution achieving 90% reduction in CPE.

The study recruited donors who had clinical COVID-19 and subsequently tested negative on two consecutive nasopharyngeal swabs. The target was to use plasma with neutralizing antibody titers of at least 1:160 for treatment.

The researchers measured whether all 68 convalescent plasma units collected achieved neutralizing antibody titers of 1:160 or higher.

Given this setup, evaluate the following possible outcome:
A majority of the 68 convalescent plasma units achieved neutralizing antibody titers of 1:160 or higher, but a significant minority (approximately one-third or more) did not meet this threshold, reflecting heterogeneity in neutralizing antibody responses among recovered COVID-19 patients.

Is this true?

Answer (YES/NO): NO